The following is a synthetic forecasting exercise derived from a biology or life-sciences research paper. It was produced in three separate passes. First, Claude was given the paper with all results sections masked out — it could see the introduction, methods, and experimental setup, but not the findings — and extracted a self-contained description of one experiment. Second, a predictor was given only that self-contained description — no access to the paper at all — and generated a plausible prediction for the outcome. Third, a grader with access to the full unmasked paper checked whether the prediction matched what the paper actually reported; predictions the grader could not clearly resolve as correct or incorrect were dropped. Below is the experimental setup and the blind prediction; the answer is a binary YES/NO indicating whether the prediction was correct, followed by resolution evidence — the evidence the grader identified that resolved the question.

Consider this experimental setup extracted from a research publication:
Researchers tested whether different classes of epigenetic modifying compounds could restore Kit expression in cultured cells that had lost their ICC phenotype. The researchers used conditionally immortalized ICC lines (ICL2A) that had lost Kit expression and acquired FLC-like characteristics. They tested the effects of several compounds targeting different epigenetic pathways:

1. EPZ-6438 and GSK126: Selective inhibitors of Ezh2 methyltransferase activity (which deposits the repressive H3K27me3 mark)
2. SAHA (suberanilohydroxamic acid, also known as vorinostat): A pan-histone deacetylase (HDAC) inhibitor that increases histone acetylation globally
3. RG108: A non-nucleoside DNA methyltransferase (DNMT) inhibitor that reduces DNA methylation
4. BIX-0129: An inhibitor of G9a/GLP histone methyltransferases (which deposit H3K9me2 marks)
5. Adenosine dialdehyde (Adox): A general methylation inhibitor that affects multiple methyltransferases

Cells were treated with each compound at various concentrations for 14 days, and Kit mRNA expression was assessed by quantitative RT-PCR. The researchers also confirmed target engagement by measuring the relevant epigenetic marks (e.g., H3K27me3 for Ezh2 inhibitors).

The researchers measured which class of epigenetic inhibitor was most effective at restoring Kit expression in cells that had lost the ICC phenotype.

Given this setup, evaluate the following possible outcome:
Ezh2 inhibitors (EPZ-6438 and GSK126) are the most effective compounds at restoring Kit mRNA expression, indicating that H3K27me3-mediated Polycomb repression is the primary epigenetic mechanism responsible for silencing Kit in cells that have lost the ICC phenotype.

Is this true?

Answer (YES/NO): YES